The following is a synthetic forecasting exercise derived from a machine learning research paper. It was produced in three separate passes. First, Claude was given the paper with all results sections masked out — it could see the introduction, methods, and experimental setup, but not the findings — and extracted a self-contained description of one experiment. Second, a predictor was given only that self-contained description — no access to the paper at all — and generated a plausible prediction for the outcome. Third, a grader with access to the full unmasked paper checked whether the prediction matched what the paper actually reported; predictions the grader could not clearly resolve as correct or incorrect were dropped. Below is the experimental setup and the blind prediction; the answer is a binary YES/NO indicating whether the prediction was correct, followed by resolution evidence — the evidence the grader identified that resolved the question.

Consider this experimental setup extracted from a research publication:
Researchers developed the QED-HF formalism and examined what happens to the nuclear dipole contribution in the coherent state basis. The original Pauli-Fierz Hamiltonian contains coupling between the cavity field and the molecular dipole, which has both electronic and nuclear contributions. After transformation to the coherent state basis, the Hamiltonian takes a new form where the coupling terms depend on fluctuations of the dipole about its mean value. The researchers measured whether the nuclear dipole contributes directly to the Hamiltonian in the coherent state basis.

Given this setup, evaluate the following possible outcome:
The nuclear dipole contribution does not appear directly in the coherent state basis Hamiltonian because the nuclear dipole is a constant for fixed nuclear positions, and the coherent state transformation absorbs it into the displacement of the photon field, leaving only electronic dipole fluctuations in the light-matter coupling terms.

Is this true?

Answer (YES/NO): YES